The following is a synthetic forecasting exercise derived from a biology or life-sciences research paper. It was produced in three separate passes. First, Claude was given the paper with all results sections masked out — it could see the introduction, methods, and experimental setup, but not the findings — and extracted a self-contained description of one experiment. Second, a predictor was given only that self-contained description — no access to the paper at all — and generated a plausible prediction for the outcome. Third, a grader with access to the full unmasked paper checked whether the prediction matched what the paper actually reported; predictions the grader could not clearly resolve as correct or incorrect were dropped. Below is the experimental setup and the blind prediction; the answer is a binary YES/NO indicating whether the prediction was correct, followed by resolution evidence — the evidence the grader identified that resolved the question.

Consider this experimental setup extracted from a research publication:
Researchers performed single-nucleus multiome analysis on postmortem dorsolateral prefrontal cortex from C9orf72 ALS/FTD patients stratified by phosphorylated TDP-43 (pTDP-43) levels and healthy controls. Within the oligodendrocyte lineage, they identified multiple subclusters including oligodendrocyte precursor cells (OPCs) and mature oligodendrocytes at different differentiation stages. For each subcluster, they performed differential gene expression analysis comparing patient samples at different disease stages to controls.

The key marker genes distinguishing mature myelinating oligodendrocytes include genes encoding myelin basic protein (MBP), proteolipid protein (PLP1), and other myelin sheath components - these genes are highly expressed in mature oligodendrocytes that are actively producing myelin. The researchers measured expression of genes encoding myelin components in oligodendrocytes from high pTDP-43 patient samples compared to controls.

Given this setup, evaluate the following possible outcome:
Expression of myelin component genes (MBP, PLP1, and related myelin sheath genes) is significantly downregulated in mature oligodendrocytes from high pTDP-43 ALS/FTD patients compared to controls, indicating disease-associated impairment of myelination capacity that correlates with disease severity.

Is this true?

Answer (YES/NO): YES